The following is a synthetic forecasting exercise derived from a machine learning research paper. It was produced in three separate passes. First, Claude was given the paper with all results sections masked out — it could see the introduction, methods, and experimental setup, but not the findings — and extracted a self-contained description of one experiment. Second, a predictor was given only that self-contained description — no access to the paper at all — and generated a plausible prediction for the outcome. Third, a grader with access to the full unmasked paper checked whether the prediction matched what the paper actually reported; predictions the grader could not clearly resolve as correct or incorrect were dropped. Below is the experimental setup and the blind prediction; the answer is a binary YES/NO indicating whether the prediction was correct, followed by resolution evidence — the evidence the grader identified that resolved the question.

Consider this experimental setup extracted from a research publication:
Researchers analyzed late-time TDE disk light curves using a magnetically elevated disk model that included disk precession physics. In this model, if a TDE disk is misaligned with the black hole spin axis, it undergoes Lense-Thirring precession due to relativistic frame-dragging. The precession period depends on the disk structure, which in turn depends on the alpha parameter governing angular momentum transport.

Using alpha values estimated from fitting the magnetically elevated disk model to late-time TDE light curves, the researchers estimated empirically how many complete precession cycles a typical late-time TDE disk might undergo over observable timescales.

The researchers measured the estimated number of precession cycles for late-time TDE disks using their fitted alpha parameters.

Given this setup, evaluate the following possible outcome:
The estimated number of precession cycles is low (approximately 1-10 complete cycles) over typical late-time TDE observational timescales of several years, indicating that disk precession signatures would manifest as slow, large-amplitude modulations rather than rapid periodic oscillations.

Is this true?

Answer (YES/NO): YES